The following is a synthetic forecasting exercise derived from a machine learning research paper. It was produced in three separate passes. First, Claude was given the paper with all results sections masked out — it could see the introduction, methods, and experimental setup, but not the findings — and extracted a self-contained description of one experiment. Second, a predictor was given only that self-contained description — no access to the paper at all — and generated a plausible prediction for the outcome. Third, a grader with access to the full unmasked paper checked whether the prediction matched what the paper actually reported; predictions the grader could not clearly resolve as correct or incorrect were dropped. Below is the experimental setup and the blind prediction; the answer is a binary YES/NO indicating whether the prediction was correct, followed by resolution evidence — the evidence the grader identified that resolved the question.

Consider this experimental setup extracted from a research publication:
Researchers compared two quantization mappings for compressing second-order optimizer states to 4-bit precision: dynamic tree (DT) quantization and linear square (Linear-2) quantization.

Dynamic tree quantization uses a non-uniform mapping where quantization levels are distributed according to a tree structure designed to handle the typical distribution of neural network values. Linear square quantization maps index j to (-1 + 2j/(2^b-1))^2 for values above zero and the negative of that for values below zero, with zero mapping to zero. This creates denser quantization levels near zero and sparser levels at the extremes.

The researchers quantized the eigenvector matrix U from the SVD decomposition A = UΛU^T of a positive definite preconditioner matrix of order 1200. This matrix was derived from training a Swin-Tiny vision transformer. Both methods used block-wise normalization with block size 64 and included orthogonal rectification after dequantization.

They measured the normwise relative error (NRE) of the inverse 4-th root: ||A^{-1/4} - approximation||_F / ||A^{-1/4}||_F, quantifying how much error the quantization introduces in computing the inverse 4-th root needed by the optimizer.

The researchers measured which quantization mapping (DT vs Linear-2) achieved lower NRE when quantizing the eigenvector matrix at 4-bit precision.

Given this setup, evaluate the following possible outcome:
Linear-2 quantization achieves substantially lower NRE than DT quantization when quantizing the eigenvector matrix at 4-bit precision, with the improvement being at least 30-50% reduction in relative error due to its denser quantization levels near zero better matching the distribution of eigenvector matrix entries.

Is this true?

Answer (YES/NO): NO